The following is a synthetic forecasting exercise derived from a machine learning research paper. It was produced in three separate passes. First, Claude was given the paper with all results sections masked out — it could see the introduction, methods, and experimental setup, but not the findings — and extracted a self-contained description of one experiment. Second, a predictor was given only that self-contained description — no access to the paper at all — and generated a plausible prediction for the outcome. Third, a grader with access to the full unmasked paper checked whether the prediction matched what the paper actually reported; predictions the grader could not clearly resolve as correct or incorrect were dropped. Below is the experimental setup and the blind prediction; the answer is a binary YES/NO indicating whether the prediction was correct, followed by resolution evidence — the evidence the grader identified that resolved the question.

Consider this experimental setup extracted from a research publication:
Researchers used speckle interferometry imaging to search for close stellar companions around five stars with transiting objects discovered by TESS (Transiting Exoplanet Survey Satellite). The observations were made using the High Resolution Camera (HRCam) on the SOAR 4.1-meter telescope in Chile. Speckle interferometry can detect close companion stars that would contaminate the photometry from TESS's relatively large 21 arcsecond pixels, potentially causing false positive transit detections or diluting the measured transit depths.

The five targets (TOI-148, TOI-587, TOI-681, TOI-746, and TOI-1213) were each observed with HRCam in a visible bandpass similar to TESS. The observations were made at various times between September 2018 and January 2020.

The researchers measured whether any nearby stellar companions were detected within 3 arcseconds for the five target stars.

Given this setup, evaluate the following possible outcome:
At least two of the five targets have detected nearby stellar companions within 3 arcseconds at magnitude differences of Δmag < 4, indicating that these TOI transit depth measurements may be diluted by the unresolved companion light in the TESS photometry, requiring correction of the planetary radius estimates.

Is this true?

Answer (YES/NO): NO